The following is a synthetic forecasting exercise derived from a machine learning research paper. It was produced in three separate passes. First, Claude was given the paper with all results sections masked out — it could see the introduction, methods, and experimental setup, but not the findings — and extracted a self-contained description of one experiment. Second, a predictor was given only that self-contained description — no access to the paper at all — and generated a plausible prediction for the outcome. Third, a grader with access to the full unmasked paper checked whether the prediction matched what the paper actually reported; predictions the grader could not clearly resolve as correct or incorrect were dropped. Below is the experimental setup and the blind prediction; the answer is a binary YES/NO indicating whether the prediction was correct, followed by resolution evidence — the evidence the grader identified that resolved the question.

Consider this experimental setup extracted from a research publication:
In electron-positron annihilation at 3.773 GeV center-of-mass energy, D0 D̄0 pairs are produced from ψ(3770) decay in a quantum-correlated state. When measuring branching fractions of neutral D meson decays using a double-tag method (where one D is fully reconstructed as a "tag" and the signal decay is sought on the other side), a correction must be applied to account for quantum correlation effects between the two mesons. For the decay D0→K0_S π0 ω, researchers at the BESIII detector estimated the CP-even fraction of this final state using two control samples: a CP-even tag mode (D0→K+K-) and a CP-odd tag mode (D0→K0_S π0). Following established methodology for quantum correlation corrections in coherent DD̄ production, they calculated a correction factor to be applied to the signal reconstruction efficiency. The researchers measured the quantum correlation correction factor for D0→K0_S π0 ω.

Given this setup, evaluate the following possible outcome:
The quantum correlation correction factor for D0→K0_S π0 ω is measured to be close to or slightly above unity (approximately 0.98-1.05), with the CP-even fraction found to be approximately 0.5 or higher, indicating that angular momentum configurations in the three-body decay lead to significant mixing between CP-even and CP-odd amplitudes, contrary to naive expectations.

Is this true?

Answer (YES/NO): NO